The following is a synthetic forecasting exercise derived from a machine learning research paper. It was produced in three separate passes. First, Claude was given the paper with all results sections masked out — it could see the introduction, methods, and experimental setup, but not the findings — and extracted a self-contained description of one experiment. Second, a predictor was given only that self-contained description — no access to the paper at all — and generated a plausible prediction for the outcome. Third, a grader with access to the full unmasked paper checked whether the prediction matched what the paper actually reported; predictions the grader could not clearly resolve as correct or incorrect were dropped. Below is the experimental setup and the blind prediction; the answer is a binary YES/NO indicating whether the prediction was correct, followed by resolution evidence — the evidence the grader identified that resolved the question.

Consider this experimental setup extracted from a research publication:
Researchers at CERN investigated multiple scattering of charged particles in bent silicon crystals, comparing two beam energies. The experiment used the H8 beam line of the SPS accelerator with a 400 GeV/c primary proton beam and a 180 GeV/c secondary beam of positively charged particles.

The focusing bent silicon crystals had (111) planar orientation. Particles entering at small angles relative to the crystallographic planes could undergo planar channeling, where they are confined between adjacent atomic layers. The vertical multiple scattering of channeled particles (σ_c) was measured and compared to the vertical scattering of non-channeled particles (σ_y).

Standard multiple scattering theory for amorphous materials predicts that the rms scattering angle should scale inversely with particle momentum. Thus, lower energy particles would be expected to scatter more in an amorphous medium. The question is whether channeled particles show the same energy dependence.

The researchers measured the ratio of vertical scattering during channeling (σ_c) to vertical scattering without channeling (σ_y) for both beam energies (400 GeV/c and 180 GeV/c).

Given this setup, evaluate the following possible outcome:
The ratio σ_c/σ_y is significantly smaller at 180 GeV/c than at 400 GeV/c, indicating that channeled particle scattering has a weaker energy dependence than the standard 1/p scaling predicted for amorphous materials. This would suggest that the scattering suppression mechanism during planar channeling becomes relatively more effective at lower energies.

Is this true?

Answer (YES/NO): NO